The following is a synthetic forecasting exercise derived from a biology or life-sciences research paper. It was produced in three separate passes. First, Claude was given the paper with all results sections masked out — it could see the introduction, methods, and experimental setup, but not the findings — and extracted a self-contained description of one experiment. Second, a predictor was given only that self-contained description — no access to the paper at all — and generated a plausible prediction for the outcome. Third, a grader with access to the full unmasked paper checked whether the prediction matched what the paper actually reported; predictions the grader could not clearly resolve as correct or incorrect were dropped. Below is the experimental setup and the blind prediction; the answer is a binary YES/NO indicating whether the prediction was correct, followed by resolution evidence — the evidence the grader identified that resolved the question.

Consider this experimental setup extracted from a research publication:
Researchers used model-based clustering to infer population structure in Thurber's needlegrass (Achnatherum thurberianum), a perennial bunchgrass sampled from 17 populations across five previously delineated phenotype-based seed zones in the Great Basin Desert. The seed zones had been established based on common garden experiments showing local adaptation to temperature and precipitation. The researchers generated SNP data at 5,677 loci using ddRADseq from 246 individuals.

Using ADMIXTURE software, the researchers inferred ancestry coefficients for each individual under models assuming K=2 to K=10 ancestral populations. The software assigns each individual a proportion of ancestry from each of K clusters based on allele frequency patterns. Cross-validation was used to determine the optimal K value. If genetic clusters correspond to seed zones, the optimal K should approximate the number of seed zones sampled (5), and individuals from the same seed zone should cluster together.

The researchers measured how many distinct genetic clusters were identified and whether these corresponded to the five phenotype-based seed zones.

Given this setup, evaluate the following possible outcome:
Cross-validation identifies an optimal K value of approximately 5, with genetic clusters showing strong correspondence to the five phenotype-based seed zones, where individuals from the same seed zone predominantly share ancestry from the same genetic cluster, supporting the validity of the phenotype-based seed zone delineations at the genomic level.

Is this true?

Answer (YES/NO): NO